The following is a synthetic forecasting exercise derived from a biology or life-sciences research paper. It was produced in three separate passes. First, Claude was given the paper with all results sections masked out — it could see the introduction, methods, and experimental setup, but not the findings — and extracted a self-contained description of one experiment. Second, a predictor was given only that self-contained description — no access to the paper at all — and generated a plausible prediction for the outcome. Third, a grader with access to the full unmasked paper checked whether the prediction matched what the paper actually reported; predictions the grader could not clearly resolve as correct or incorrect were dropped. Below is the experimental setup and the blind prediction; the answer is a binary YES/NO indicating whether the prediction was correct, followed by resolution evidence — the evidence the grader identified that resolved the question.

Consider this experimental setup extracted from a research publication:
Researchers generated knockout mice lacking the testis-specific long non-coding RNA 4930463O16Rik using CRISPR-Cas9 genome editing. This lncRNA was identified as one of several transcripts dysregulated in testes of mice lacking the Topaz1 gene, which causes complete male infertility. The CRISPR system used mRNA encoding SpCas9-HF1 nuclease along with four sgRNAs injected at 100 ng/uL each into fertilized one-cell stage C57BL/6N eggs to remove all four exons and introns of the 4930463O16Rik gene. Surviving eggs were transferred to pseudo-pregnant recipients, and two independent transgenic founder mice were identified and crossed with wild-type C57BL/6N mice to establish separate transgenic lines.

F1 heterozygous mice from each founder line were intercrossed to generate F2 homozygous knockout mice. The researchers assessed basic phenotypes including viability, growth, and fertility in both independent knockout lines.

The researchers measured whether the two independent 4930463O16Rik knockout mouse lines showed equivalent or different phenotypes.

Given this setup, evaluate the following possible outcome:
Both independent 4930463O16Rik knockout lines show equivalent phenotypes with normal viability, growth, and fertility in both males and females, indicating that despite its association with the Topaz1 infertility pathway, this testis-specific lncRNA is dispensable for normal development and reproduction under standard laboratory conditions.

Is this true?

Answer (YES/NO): YES